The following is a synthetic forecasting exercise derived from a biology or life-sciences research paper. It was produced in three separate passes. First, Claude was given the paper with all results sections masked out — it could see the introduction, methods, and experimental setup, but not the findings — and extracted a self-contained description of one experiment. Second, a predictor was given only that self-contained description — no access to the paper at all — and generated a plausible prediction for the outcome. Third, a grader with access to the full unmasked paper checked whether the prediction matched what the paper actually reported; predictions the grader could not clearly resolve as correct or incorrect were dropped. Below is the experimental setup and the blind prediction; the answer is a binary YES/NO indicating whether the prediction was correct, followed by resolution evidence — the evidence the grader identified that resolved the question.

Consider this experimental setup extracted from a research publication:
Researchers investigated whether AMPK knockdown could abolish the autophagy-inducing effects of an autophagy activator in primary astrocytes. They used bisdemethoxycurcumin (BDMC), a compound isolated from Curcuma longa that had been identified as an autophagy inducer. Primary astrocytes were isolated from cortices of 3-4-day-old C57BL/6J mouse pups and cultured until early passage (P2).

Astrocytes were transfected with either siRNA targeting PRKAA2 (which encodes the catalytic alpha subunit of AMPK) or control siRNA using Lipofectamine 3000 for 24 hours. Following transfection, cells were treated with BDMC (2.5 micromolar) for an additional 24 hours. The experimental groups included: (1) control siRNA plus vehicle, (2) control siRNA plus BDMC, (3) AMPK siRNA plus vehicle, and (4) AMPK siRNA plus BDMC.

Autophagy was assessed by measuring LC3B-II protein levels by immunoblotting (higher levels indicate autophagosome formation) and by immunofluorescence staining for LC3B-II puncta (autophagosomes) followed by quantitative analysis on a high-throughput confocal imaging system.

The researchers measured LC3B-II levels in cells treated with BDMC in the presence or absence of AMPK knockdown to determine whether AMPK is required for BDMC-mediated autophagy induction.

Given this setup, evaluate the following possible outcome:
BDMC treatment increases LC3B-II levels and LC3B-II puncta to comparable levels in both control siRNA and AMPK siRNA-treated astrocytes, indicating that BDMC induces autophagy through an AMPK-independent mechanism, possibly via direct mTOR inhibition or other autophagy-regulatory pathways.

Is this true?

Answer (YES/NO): NO